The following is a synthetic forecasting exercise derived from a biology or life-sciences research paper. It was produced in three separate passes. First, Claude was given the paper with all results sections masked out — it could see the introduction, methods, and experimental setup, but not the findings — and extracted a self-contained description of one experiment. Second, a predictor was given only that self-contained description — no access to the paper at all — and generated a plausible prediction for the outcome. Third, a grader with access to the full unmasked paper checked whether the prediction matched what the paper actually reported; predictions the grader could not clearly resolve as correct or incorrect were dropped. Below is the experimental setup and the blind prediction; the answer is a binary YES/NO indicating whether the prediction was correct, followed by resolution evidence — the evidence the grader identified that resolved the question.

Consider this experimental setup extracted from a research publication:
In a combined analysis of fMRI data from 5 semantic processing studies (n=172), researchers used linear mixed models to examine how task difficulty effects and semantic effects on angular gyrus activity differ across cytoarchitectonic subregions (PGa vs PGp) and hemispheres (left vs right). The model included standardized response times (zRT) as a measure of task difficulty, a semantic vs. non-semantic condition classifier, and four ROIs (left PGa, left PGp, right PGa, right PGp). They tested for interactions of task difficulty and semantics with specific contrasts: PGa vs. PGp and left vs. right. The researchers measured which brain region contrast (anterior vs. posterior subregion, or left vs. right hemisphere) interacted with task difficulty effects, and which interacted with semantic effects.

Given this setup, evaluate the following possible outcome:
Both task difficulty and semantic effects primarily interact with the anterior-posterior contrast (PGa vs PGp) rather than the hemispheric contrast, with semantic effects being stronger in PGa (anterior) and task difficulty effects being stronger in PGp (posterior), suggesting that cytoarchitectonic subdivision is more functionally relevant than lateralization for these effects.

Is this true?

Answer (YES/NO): NO